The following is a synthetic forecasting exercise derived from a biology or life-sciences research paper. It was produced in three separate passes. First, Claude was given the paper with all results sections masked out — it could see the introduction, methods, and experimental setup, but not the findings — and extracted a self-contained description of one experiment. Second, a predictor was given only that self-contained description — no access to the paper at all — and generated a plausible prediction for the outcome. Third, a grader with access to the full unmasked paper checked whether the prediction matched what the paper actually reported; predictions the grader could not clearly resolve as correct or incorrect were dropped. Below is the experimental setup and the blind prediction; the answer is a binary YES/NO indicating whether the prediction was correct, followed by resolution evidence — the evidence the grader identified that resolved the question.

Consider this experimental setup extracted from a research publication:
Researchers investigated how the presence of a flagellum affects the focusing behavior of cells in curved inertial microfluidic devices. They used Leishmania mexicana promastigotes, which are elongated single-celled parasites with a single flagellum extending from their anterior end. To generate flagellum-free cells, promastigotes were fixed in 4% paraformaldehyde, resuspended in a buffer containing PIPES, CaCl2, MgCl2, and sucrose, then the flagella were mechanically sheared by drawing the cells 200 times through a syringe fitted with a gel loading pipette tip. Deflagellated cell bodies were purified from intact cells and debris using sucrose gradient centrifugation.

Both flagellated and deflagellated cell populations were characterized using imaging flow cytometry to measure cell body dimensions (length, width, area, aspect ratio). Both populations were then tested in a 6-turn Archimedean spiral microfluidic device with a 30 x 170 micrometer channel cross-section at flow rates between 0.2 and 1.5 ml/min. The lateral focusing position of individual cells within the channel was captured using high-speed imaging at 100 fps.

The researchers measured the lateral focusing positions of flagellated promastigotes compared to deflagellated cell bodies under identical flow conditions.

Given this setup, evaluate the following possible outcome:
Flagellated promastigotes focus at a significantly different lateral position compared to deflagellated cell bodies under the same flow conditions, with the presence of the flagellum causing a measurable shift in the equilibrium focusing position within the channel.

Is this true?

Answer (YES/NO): NO